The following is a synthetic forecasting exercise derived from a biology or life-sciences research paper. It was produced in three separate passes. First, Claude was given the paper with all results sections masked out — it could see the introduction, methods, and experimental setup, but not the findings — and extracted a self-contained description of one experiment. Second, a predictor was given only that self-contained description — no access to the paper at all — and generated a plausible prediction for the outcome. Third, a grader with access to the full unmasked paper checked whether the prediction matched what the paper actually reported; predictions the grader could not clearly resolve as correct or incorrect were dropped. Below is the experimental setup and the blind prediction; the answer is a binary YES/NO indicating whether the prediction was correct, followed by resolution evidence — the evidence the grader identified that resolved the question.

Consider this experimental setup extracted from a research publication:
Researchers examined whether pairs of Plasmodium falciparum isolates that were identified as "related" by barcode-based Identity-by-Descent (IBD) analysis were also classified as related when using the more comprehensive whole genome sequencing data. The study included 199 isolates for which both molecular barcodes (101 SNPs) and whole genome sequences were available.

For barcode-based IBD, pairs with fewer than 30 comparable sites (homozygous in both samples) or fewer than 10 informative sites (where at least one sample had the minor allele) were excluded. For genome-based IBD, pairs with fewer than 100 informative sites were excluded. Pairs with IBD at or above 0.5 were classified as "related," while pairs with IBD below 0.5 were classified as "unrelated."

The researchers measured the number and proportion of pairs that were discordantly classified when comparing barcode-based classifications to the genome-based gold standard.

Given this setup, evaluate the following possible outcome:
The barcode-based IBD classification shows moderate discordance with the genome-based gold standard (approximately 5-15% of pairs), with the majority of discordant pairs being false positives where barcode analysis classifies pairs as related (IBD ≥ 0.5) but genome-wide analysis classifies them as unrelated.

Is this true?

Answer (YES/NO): NO